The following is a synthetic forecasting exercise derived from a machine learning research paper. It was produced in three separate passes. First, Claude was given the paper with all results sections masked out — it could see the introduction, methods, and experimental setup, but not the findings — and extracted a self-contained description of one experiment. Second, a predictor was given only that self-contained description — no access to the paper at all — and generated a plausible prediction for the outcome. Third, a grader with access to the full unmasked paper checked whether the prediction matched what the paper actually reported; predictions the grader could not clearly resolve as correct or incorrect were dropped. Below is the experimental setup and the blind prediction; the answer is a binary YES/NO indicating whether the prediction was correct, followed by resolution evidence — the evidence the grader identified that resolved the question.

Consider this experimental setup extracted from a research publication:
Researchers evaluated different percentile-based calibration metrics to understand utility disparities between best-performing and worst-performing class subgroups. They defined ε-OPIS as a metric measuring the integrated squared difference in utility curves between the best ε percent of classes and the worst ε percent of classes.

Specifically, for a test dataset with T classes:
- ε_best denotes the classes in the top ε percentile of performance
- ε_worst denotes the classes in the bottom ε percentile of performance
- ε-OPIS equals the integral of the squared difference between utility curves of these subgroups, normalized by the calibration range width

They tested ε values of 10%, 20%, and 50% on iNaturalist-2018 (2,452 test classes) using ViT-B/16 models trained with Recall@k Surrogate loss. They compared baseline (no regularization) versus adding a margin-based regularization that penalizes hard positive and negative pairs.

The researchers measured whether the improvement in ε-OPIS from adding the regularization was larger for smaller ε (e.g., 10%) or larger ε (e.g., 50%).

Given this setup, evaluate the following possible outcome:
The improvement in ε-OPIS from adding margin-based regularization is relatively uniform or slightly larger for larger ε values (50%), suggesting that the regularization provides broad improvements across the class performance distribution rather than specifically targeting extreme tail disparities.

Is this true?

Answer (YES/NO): YES